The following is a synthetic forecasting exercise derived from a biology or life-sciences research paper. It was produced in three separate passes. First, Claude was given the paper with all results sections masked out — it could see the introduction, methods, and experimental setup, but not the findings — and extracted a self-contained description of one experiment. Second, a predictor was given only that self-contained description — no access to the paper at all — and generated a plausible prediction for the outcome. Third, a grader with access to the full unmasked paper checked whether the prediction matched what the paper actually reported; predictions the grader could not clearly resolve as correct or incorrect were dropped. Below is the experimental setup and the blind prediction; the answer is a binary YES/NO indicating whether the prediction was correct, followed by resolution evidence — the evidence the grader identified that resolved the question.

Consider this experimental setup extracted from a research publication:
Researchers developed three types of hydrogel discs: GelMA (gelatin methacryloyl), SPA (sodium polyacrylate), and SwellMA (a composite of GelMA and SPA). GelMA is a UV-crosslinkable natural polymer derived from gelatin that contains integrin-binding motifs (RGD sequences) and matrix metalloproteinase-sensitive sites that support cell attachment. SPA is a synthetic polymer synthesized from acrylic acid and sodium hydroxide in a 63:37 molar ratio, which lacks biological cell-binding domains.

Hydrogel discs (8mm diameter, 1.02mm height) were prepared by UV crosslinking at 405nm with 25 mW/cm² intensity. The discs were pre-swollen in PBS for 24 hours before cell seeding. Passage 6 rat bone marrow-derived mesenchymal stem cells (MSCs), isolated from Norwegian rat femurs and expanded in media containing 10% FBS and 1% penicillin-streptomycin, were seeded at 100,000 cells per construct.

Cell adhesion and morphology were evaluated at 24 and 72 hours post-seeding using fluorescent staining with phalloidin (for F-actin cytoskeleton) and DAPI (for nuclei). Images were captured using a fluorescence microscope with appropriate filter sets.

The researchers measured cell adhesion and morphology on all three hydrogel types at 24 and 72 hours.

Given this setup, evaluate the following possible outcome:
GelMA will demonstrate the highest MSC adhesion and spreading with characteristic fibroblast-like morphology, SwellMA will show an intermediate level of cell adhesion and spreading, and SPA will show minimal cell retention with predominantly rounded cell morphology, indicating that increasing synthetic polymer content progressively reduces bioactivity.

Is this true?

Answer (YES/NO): NO